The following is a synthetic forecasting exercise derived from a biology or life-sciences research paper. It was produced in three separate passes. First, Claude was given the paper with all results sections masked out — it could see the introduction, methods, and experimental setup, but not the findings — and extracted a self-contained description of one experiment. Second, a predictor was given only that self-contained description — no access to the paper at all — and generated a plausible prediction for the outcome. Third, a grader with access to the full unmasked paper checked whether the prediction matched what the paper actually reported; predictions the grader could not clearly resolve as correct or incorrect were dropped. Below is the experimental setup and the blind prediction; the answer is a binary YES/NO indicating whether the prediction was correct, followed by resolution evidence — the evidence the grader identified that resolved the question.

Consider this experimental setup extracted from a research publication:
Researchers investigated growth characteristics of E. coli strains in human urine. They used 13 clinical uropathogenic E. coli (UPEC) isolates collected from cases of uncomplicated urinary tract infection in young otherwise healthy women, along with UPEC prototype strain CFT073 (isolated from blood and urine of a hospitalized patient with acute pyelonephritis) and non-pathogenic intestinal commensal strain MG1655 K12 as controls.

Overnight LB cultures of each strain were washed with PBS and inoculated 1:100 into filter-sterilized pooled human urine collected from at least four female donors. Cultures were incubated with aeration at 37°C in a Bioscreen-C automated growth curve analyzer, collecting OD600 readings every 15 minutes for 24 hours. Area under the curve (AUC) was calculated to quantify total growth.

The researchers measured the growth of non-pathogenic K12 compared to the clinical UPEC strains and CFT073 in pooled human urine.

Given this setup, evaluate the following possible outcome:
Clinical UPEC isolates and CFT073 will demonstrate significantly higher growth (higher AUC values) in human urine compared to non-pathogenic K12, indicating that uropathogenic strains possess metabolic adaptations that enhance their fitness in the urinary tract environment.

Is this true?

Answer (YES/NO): YES